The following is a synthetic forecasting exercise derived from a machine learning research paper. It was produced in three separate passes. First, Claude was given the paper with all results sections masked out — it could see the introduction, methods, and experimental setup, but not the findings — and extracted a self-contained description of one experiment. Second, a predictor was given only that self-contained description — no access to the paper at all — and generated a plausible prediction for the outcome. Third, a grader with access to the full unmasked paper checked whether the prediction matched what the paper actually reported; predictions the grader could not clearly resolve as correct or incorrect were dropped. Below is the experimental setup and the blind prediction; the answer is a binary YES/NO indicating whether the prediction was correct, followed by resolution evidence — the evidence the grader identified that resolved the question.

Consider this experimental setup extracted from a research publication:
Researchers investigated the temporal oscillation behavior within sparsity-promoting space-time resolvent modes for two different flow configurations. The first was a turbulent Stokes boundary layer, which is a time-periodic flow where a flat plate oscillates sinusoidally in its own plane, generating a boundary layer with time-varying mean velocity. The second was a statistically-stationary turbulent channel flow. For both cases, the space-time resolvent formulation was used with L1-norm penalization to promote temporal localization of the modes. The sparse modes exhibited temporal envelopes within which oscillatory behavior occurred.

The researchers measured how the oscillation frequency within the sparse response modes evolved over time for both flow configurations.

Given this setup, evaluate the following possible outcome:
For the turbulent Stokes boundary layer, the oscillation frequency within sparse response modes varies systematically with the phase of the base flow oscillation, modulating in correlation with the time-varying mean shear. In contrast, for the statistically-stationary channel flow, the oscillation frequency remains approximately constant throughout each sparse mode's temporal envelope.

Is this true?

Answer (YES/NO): NO